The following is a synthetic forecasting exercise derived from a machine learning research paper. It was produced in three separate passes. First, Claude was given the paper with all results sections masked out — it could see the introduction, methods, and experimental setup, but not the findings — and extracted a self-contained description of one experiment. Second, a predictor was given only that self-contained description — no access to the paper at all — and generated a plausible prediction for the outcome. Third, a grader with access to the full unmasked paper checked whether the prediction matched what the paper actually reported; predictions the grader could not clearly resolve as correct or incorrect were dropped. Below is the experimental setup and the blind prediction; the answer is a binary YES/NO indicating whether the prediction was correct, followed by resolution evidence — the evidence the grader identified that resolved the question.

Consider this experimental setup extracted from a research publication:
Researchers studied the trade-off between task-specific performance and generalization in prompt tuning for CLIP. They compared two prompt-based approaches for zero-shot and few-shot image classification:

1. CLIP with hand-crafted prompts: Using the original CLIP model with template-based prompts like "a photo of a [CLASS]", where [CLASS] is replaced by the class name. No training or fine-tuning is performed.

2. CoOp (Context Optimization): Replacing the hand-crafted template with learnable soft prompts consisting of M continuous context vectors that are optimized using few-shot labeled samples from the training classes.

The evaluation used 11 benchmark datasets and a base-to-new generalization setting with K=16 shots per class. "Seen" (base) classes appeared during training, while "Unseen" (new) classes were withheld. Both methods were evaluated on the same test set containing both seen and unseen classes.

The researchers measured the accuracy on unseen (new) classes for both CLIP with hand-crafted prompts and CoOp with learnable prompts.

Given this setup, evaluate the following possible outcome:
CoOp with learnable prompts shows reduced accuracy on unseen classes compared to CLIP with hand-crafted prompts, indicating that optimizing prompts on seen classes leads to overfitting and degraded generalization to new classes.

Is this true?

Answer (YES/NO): YES